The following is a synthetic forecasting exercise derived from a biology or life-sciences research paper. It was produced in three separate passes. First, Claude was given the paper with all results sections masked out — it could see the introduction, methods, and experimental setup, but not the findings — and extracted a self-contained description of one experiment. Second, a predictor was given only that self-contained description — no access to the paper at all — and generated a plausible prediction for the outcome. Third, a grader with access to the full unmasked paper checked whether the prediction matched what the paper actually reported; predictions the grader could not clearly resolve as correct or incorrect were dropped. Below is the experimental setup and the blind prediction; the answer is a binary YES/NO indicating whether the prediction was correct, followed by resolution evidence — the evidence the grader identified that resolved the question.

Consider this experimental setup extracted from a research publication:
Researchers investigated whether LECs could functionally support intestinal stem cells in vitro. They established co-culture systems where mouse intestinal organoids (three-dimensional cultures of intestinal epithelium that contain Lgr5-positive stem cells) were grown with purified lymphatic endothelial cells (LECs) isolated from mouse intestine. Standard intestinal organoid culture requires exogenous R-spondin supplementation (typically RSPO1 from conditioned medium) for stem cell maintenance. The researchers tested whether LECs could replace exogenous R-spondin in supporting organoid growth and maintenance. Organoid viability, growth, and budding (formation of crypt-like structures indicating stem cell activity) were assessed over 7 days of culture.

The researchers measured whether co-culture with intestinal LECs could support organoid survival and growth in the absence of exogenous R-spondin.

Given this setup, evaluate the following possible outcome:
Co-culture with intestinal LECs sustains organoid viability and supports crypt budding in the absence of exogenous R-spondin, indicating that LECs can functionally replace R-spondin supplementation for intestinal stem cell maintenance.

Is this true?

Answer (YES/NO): YES